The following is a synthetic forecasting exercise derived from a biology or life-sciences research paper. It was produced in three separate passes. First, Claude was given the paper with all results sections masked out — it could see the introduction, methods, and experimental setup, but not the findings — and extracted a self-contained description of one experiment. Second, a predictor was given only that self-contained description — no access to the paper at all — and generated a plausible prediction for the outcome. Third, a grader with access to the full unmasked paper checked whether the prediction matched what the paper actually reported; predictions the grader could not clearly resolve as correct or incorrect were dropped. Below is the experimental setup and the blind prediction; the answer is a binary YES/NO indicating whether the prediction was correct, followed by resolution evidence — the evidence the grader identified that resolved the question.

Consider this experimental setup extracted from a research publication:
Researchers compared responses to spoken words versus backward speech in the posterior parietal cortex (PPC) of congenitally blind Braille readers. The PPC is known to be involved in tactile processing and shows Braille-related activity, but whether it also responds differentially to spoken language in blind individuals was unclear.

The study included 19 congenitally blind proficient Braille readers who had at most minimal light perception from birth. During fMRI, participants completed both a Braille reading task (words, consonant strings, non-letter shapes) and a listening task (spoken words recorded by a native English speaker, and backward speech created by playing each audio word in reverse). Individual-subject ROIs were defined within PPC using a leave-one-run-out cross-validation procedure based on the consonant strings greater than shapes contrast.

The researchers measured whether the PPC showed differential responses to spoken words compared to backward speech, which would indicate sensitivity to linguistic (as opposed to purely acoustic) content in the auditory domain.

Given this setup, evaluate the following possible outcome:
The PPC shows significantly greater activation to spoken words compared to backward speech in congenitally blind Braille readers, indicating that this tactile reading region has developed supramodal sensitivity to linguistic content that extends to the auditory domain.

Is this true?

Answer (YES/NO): YES